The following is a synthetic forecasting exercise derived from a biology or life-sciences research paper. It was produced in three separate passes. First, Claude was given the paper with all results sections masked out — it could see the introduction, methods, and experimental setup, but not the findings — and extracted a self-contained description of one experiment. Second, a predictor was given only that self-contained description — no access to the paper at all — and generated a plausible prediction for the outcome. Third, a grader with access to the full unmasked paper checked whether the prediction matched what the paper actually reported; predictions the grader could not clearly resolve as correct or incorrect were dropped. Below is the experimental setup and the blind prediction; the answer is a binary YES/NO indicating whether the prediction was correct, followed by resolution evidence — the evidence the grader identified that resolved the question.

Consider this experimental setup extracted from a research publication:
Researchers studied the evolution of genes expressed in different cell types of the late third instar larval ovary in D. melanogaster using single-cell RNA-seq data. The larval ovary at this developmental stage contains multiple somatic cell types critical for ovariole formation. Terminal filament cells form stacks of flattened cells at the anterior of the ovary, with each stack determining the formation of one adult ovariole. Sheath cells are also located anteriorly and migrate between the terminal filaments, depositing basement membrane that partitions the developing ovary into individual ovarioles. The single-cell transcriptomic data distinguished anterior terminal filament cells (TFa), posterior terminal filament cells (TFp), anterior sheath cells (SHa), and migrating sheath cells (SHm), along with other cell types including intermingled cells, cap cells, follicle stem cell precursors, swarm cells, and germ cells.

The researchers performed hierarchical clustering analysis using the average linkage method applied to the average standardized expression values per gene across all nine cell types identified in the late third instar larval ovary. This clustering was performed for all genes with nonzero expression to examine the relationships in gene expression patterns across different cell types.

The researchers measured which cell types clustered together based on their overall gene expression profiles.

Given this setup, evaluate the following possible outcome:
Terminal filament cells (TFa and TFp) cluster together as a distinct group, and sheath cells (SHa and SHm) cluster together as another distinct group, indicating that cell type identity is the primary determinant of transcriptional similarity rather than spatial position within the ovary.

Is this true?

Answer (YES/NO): YES